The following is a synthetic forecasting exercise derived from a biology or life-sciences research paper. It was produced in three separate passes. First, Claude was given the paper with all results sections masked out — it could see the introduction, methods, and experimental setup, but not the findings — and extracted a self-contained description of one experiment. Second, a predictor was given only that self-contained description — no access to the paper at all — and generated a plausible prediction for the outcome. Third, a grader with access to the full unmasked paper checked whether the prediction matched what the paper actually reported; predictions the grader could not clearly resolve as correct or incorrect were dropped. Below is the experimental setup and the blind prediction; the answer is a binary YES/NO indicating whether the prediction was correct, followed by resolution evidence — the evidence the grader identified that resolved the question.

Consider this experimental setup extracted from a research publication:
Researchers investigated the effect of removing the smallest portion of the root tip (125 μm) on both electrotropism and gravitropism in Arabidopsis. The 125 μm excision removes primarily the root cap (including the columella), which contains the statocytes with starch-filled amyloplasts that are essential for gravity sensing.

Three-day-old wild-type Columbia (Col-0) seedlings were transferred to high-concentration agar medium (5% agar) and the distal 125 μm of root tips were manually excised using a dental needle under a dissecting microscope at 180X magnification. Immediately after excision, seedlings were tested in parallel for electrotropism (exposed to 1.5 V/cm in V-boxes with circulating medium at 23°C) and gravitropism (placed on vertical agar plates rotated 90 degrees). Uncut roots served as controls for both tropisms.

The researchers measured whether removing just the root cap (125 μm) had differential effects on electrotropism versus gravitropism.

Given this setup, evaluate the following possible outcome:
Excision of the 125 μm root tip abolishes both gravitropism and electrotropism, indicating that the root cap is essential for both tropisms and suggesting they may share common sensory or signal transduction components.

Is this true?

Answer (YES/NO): NO